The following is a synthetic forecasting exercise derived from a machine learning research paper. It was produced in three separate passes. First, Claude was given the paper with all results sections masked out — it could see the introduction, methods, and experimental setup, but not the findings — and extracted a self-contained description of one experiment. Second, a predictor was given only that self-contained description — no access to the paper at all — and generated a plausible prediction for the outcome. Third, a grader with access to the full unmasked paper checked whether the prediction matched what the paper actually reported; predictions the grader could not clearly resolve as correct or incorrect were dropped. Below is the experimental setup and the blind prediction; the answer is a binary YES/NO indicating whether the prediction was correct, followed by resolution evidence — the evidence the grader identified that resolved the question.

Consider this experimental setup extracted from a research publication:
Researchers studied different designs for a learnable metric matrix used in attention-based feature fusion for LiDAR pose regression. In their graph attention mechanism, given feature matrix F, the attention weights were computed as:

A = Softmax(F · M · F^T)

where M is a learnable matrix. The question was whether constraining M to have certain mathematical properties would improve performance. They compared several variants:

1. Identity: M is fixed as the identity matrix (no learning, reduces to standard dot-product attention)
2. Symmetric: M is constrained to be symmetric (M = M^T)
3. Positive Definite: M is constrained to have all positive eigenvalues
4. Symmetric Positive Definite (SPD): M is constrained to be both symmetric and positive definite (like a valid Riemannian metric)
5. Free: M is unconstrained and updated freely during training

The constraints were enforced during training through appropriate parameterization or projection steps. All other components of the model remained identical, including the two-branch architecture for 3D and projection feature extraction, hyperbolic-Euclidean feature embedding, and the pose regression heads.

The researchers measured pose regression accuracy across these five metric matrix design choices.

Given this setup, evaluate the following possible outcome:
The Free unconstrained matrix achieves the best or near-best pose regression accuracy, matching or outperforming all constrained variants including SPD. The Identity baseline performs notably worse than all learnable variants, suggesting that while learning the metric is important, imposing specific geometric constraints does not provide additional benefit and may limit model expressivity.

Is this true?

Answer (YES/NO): NO